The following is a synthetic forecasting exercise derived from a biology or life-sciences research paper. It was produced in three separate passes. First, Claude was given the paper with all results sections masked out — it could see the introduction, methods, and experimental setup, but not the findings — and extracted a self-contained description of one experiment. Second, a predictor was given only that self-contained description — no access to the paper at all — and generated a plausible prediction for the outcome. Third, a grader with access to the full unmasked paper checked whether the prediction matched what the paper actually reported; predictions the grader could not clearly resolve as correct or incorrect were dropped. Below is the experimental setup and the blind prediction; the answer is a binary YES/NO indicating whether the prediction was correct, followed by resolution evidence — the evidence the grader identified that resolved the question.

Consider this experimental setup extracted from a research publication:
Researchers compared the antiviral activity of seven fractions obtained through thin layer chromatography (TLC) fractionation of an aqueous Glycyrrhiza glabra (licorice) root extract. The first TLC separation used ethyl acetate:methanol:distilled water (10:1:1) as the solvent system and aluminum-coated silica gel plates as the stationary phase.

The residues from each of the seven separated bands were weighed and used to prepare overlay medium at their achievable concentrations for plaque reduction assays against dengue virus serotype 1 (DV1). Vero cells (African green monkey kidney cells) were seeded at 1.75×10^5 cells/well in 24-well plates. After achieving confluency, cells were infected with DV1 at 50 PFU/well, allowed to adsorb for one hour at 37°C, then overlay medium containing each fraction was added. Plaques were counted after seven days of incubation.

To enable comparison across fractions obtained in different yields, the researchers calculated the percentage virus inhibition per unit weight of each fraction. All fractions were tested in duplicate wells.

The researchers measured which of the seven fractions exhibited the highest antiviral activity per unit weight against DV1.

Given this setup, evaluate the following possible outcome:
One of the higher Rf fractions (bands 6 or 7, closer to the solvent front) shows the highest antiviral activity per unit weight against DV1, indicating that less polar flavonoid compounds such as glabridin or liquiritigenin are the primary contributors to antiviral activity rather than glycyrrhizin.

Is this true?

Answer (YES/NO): NO